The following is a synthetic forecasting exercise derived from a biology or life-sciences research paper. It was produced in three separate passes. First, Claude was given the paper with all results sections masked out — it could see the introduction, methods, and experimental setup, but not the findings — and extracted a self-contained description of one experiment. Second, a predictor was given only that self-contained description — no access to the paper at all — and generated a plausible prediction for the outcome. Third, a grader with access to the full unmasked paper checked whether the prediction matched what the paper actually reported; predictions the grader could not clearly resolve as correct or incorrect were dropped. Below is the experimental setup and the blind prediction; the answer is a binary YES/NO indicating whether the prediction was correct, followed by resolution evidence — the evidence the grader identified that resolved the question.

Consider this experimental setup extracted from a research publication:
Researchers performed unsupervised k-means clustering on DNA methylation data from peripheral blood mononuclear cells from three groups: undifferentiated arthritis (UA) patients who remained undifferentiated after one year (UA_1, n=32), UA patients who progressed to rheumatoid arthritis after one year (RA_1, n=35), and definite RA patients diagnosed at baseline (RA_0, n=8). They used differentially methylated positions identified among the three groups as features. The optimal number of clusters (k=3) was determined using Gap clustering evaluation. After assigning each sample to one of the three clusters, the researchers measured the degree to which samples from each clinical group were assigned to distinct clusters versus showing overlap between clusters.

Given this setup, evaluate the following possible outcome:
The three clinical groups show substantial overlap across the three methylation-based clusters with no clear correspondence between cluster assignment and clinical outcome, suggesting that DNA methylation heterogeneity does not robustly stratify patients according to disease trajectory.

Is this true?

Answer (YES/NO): NO